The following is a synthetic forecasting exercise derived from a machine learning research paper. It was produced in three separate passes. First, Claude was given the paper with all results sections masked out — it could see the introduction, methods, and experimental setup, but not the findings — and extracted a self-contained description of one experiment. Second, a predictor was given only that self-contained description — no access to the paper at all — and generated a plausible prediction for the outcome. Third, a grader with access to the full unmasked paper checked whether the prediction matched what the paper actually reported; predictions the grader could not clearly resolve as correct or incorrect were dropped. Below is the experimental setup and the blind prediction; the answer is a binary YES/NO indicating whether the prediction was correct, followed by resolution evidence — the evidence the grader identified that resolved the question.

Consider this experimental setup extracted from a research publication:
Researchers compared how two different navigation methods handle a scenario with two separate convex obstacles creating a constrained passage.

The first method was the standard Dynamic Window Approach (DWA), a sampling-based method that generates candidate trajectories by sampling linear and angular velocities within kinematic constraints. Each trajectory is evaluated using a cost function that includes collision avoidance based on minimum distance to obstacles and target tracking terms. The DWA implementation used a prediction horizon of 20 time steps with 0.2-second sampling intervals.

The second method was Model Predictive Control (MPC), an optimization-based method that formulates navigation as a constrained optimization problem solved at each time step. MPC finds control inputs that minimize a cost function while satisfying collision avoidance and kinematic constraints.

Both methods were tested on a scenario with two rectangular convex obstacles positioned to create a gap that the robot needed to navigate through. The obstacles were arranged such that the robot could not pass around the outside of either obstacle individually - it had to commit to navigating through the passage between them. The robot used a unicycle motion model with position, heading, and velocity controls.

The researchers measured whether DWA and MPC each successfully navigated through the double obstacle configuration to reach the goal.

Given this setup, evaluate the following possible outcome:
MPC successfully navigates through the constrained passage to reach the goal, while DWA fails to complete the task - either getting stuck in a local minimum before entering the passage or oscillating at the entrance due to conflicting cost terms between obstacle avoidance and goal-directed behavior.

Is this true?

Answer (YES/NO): NO